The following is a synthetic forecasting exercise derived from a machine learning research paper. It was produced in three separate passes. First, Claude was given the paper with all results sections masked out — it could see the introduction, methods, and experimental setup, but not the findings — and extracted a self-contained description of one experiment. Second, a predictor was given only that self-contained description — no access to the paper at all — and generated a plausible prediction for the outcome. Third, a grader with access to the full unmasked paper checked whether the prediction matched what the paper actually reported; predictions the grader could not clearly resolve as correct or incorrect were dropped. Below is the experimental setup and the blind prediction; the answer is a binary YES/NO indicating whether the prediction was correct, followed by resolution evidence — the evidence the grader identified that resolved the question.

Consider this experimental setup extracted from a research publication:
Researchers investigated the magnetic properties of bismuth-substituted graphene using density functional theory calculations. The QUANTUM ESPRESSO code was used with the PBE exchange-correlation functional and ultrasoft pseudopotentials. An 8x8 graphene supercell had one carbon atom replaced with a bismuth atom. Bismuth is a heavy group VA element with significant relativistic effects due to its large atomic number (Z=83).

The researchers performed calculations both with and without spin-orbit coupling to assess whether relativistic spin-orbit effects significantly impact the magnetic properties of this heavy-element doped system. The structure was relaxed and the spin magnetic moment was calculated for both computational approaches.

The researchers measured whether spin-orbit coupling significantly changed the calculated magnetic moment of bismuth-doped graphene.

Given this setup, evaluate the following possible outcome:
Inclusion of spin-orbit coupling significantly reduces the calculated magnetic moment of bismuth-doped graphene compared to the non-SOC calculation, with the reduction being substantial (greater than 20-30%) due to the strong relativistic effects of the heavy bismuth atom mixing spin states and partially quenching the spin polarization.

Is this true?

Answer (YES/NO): NO